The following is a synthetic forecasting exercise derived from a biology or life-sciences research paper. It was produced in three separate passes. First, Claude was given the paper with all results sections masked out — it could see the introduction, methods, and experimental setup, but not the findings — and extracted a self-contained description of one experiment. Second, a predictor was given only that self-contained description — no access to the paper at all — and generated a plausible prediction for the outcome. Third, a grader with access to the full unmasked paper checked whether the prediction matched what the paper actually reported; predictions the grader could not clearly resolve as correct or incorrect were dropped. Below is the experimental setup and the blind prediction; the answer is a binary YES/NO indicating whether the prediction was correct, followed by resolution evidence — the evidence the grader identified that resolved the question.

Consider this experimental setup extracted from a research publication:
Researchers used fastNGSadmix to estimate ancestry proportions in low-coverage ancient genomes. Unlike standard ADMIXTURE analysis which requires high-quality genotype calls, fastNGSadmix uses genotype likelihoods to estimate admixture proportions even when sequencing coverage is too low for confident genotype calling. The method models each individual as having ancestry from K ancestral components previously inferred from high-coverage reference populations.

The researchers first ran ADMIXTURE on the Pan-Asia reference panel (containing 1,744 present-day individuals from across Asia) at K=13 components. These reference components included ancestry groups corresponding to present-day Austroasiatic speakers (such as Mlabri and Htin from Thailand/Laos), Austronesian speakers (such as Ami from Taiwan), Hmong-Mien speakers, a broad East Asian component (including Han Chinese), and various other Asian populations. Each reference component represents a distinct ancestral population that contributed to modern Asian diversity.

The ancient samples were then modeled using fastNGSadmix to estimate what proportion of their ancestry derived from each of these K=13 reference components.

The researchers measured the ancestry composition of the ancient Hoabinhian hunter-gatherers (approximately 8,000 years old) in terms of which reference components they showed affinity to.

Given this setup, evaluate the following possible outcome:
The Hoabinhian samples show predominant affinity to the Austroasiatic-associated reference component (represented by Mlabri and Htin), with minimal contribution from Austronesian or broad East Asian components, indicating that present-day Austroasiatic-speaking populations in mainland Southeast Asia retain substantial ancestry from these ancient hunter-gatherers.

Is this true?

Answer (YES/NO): NO